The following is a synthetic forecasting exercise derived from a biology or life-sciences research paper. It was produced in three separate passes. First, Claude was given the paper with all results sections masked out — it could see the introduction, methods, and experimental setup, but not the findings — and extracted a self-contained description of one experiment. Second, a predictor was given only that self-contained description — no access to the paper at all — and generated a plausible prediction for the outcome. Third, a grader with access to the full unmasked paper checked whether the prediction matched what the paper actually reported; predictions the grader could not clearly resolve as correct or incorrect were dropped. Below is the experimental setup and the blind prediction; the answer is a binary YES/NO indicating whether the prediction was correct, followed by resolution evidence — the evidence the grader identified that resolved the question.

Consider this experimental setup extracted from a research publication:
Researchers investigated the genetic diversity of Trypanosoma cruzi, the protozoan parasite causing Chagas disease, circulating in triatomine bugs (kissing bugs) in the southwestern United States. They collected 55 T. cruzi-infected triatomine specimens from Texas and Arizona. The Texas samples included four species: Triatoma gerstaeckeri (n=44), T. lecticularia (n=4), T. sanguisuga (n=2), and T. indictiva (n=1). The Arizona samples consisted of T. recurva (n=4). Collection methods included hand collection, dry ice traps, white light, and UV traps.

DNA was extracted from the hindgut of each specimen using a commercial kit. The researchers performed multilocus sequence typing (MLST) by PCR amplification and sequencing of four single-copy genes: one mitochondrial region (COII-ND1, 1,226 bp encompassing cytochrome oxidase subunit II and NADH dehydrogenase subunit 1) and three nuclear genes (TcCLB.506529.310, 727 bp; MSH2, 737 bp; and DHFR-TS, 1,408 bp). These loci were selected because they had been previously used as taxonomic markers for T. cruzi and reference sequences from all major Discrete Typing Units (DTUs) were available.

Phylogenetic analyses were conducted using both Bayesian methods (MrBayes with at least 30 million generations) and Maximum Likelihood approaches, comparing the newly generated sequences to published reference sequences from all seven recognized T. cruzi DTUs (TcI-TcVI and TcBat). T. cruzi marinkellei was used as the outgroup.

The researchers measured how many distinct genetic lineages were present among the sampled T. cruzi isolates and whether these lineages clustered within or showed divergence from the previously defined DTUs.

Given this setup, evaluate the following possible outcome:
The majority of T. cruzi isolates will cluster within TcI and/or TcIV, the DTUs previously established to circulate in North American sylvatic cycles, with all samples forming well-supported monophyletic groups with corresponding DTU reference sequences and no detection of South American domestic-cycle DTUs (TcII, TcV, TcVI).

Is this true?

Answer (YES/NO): NO